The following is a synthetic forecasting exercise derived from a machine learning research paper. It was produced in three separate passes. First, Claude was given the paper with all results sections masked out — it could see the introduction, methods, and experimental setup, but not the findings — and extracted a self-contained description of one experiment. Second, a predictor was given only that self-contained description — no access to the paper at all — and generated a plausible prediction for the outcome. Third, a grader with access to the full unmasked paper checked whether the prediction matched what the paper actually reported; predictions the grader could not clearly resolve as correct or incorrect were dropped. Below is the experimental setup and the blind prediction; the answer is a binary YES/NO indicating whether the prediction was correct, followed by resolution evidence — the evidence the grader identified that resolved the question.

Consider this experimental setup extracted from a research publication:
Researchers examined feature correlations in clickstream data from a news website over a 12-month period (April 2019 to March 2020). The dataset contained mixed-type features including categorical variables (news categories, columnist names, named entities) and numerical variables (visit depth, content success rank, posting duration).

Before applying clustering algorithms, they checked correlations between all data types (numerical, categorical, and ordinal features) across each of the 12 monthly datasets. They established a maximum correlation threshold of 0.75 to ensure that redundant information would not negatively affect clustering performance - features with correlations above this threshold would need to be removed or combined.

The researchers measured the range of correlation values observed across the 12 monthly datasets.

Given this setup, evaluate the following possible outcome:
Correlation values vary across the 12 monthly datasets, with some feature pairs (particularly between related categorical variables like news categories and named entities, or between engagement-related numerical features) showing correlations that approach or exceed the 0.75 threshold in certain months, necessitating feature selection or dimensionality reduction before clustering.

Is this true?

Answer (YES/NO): NO